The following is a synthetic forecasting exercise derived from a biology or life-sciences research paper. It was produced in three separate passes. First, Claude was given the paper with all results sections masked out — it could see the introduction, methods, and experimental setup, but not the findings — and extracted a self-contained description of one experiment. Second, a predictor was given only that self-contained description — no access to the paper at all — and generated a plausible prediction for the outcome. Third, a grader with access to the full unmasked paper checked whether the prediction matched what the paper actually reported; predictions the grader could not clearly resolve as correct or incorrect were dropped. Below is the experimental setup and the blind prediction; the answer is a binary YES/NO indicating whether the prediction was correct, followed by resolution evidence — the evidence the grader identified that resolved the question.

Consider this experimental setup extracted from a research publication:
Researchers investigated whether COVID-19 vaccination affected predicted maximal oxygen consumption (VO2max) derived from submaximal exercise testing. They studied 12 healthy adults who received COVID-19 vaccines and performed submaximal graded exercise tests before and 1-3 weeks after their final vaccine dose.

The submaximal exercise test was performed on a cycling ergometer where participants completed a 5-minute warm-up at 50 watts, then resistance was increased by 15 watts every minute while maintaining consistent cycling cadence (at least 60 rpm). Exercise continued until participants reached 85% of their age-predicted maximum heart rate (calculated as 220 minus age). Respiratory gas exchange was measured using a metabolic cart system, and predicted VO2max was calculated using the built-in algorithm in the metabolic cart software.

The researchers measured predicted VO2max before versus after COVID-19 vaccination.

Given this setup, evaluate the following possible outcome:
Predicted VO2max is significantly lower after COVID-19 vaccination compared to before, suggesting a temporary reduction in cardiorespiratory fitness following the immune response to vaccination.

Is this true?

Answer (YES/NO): NO